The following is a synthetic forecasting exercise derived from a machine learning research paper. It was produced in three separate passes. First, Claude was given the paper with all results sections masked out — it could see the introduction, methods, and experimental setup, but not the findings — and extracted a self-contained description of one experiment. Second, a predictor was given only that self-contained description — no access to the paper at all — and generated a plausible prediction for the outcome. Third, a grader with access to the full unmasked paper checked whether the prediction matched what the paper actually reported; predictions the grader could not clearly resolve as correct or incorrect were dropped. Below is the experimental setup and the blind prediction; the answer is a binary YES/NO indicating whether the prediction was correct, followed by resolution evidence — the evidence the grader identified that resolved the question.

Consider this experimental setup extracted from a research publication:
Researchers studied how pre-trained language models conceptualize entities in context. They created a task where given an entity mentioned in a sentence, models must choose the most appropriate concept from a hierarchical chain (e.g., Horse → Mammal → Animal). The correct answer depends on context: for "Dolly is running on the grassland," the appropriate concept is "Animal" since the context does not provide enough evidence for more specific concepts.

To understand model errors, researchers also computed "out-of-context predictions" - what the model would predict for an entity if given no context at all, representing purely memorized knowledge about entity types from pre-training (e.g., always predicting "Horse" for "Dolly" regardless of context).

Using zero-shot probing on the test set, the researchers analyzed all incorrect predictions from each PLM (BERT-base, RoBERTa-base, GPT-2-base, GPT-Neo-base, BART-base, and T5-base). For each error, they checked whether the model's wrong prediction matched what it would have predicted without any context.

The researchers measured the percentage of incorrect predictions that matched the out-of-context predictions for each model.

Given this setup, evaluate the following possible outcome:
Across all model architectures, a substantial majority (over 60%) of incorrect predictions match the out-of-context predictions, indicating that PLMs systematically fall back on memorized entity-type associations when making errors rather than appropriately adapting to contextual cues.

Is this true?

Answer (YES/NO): NO